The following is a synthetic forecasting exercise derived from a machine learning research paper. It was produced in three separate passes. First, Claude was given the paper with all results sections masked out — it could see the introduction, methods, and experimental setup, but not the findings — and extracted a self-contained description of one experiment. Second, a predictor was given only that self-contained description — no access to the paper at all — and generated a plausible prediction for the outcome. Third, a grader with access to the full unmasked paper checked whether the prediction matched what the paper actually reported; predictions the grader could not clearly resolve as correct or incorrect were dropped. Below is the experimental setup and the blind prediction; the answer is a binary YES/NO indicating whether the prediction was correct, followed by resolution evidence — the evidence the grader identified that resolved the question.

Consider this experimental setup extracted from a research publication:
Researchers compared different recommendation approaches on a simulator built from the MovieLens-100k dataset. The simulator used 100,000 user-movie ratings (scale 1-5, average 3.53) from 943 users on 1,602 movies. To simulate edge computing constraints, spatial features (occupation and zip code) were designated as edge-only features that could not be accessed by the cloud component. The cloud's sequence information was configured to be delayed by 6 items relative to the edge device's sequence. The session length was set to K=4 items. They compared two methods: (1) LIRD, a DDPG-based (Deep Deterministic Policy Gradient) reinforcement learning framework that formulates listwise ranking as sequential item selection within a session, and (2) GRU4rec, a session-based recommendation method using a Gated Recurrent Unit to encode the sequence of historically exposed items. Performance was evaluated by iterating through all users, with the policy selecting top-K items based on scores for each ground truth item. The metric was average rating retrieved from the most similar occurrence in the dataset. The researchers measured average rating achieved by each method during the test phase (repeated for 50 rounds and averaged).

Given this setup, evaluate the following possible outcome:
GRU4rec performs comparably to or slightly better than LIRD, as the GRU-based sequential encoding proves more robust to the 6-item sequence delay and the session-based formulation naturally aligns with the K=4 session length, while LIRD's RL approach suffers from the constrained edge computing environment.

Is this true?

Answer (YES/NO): NO